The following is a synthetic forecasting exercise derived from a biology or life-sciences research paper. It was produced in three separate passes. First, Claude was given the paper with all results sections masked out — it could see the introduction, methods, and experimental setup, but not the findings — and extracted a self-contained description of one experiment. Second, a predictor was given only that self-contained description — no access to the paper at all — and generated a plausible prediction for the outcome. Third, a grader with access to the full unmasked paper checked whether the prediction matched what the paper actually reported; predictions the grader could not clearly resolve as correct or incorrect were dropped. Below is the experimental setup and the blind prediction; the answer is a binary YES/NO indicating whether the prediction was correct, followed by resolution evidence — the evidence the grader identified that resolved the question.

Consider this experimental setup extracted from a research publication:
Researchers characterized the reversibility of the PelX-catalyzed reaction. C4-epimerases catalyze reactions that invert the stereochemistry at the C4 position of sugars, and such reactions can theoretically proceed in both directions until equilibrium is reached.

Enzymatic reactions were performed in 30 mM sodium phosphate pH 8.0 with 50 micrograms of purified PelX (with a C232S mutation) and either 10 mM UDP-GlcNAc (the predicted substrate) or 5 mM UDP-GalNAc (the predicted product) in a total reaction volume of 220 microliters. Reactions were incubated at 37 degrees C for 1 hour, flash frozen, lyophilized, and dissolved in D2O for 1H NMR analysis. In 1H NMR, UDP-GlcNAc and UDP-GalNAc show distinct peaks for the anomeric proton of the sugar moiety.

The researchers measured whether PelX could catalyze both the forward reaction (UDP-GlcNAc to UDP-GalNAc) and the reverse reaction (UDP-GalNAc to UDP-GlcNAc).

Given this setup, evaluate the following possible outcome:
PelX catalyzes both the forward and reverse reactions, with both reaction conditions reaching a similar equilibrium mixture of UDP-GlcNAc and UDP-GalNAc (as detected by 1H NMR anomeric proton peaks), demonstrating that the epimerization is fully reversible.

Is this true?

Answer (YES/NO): YES